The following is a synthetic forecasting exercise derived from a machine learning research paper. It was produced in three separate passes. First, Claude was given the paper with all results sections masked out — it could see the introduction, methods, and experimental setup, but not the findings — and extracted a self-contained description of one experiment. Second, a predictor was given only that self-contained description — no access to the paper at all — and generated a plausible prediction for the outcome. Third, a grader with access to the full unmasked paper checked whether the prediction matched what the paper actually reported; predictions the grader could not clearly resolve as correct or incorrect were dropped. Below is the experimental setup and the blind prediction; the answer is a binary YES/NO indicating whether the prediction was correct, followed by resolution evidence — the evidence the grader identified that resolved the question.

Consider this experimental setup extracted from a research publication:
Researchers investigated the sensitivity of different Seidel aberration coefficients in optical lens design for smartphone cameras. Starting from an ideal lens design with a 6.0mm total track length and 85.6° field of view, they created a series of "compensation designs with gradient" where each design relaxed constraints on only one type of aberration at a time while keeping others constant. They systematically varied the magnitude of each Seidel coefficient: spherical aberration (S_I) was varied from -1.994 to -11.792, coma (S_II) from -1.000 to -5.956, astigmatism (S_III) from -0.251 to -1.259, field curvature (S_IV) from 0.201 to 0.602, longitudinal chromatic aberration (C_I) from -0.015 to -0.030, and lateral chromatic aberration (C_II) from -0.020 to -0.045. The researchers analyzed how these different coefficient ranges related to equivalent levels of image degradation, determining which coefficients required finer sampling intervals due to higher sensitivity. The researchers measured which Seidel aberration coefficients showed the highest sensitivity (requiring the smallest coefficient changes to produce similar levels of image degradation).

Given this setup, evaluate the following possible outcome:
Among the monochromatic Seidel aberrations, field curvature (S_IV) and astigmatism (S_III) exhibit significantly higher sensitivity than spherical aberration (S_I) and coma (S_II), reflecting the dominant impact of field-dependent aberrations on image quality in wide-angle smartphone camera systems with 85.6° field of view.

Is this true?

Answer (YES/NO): NO